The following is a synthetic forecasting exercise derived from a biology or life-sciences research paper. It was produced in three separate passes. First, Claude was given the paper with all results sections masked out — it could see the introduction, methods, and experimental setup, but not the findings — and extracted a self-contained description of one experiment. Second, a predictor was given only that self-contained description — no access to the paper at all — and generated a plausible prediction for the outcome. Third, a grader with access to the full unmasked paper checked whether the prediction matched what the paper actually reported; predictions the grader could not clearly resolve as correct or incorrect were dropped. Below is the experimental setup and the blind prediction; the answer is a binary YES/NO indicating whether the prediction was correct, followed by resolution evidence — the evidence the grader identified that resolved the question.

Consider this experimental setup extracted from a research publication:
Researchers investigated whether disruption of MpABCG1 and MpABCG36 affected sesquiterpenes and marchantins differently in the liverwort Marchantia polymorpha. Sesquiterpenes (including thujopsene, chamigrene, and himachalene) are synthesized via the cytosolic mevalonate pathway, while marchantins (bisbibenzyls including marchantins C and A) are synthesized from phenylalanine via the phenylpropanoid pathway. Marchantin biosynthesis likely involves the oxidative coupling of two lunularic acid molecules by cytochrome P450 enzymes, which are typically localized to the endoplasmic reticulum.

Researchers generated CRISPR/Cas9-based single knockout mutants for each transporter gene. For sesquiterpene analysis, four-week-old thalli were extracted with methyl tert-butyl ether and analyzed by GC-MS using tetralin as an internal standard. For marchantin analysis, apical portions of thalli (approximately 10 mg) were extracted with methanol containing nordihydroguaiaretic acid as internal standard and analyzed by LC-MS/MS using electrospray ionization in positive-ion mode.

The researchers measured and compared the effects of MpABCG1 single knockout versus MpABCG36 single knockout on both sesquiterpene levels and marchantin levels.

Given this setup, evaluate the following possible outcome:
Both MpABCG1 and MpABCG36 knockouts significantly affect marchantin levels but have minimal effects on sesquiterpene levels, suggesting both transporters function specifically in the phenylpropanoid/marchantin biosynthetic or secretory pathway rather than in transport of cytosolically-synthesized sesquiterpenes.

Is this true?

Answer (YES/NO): NO